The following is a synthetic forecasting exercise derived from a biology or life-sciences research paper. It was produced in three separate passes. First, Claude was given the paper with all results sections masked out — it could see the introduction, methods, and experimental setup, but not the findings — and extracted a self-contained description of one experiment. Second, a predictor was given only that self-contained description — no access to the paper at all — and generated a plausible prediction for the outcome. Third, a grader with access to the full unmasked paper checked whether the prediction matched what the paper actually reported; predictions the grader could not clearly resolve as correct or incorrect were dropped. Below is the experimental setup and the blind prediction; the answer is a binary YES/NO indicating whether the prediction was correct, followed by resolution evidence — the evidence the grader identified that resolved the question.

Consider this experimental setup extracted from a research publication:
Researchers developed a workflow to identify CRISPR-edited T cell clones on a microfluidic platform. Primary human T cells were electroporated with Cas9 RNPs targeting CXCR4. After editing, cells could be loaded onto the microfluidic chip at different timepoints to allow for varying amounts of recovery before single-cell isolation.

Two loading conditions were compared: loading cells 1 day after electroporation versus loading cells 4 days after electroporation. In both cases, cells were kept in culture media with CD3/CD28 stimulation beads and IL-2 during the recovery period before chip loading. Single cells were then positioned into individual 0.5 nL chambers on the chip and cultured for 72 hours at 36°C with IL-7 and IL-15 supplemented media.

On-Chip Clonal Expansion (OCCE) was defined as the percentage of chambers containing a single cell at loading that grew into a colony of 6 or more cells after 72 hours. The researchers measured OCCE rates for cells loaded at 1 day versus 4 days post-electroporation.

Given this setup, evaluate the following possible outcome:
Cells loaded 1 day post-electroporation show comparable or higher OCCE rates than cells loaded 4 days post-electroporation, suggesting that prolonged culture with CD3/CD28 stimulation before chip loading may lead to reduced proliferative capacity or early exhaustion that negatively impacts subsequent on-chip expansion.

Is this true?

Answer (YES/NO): NO